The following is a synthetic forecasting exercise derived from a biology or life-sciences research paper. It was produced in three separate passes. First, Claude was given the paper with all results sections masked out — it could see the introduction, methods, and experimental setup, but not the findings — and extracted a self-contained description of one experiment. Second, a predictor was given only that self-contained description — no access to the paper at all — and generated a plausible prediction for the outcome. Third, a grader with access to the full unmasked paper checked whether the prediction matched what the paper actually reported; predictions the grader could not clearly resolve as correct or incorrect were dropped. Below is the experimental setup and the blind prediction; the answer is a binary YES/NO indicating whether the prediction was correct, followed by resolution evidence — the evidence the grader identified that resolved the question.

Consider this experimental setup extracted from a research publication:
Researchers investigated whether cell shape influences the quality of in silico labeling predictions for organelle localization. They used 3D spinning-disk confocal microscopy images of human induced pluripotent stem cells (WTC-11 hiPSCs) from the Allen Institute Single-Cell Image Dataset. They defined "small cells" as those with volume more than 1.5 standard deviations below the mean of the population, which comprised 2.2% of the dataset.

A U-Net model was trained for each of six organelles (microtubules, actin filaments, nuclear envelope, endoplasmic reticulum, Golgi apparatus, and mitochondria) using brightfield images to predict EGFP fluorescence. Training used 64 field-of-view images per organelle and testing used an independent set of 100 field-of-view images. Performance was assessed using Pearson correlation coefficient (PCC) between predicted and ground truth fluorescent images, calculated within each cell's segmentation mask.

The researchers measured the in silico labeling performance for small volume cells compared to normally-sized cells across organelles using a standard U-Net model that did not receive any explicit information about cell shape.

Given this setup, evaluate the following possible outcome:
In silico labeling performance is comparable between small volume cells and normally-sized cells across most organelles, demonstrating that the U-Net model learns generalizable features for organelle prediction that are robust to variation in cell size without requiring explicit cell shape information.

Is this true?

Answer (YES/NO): NO